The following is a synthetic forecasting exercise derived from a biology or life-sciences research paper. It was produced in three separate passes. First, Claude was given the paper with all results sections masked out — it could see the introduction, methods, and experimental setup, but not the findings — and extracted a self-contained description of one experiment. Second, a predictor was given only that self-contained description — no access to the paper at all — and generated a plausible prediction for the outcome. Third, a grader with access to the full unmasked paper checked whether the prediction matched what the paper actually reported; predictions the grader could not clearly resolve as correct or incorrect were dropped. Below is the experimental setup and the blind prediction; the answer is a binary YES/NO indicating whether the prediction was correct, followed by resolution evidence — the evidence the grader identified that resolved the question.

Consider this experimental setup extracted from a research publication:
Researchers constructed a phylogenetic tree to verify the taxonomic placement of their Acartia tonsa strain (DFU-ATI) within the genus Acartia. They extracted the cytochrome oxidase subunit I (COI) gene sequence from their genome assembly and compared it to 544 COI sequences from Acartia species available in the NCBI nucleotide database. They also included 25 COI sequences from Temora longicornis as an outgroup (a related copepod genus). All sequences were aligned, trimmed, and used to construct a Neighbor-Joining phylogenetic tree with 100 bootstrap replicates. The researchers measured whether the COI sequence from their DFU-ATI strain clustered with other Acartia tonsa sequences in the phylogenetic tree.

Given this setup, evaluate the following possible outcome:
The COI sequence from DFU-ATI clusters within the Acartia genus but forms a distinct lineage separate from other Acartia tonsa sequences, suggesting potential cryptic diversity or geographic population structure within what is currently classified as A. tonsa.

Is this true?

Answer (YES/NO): NO